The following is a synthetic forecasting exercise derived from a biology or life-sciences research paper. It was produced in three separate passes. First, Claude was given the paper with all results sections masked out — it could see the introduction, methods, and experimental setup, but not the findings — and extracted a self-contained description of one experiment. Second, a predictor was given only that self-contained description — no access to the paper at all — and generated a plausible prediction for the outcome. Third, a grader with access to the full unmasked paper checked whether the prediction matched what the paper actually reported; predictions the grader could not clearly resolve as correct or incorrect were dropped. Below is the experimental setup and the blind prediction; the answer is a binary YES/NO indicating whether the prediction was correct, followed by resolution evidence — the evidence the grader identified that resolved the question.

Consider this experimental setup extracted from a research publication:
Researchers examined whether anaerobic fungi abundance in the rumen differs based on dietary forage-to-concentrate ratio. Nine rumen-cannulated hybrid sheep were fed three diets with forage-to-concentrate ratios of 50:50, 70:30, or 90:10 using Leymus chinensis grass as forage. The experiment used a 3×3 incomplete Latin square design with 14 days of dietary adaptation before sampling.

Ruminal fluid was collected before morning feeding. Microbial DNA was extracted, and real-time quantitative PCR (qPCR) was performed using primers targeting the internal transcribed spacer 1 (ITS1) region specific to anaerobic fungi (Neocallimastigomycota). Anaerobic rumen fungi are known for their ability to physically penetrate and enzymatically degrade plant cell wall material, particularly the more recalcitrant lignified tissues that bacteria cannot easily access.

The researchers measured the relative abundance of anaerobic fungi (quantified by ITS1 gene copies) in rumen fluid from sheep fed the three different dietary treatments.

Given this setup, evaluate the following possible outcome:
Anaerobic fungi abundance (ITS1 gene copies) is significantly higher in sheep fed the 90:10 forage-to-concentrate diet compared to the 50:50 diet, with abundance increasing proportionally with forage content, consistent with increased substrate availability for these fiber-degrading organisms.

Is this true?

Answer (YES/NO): NO